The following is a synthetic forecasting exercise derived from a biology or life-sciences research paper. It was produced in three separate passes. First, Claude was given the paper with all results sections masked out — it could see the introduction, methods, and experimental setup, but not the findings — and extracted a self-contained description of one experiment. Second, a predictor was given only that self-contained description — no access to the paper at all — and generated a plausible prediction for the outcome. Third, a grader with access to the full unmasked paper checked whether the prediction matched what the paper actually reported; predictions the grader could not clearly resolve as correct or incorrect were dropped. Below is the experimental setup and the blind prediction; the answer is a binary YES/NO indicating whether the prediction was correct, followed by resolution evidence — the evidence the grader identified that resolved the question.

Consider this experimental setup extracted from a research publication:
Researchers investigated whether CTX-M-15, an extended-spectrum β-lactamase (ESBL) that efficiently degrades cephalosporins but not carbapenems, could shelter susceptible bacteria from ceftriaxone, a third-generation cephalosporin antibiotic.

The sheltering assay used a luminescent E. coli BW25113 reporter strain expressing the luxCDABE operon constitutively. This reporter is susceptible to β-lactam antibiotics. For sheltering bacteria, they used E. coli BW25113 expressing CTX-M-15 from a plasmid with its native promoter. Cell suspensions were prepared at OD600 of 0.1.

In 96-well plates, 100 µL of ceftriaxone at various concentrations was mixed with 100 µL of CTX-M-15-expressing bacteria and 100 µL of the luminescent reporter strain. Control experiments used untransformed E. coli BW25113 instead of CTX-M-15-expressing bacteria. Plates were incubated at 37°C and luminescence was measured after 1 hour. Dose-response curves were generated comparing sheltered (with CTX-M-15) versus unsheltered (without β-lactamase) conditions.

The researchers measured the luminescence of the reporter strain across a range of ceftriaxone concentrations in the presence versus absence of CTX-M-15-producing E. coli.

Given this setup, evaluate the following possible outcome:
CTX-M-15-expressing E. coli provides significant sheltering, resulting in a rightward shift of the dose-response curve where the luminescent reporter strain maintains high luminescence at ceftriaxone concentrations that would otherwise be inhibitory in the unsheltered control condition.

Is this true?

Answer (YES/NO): YES